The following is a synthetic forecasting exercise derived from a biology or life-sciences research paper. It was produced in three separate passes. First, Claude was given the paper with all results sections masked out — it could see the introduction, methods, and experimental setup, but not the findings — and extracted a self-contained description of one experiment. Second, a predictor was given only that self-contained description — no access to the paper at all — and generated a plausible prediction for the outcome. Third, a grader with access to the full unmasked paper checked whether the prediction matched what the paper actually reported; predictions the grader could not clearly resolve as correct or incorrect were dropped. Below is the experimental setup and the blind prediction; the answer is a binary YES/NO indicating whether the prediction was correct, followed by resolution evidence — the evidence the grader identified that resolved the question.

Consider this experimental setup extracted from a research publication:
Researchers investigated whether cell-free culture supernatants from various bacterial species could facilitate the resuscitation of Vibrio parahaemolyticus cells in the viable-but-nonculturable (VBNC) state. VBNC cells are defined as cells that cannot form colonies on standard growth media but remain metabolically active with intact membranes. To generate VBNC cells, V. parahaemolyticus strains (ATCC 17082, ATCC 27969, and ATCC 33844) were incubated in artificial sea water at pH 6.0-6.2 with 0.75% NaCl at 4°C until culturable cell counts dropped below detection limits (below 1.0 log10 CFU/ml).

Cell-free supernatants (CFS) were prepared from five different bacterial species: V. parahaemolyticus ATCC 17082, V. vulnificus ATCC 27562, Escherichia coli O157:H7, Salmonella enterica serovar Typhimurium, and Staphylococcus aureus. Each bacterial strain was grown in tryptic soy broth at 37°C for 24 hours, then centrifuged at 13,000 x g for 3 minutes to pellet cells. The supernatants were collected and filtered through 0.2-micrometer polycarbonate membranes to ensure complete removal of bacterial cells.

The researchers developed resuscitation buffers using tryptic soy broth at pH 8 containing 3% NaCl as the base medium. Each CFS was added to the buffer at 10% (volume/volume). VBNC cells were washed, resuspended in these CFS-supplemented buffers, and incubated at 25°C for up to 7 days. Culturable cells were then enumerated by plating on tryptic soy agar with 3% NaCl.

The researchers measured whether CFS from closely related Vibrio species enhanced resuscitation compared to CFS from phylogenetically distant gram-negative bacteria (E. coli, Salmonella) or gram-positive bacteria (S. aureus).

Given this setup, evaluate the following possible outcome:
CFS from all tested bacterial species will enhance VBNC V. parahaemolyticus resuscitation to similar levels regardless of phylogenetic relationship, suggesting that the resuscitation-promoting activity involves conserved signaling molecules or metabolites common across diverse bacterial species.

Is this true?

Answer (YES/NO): NO